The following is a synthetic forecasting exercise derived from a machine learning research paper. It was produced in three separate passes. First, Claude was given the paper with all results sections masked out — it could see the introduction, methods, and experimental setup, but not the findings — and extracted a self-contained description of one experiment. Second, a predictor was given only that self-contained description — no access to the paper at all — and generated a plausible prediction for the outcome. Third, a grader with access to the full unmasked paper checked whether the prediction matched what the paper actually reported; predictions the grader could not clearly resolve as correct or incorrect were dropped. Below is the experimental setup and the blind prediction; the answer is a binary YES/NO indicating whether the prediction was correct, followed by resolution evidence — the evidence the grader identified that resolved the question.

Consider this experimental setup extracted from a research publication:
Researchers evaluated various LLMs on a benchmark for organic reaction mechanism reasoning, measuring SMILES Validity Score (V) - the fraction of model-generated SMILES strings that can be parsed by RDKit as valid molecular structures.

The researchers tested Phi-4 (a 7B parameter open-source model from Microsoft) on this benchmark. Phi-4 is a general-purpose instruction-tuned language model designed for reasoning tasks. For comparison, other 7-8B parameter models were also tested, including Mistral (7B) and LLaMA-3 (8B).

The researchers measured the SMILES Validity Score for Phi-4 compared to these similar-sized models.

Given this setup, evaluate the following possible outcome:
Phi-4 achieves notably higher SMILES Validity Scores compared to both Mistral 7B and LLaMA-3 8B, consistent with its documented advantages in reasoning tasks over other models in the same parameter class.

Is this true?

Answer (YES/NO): NO